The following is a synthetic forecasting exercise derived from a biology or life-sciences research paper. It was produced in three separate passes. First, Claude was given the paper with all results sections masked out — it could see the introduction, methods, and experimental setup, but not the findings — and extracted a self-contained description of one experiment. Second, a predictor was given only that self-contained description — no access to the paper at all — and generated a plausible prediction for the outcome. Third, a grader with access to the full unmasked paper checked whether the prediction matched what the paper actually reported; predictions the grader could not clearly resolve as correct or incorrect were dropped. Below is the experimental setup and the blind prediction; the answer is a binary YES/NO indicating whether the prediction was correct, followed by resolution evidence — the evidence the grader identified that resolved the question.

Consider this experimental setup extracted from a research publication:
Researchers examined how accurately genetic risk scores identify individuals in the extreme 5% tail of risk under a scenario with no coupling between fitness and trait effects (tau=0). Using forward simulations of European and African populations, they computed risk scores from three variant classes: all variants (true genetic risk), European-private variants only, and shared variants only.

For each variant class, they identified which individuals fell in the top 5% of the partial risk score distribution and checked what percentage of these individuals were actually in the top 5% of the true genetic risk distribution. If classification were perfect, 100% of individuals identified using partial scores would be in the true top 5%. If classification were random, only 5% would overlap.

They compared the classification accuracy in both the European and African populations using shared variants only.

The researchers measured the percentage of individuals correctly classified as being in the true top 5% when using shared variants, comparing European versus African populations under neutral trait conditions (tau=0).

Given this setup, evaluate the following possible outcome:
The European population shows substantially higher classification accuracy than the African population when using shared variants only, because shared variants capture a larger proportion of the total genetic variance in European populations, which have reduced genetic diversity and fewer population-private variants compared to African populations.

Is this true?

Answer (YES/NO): NO